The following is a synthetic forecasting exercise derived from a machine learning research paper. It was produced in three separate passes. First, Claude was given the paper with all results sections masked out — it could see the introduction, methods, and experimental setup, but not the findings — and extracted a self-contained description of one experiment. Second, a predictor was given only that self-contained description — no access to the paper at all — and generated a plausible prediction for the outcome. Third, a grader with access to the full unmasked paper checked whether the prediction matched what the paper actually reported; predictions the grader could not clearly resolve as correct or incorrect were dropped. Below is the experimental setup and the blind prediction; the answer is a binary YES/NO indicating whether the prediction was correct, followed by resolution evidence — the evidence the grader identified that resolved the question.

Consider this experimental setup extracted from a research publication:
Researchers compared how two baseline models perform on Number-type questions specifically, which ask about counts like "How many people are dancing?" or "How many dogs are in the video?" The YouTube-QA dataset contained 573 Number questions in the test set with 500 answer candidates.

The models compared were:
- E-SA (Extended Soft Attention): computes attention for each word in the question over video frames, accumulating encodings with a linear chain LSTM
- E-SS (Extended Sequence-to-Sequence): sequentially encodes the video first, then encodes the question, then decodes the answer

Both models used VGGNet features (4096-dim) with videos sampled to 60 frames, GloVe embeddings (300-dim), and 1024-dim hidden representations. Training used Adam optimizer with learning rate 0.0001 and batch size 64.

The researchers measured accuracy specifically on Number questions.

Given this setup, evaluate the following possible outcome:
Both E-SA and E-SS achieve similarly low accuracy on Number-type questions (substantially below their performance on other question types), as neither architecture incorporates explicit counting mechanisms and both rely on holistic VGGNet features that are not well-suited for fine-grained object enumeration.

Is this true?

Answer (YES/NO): NO